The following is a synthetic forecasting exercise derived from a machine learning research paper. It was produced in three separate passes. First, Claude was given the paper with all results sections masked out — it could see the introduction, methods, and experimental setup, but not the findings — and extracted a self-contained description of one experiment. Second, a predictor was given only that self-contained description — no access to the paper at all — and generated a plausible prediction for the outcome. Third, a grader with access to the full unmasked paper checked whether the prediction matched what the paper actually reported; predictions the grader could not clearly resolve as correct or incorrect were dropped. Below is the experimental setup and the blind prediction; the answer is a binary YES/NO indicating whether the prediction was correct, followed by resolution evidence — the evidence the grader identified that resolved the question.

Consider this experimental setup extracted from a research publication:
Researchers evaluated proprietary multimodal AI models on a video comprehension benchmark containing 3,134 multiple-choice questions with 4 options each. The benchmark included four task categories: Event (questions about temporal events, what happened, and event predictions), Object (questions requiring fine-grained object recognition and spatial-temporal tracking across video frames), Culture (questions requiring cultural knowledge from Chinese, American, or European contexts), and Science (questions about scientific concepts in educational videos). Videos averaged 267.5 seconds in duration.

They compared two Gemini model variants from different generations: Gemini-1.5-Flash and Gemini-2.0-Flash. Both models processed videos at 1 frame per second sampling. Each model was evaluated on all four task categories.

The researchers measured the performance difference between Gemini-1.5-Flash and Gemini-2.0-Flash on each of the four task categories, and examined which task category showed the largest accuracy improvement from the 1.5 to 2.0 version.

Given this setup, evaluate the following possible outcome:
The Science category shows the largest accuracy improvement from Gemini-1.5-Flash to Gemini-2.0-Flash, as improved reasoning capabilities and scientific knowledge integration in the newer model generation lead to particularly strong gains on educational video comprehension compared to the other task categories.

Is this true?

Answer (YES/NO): NO